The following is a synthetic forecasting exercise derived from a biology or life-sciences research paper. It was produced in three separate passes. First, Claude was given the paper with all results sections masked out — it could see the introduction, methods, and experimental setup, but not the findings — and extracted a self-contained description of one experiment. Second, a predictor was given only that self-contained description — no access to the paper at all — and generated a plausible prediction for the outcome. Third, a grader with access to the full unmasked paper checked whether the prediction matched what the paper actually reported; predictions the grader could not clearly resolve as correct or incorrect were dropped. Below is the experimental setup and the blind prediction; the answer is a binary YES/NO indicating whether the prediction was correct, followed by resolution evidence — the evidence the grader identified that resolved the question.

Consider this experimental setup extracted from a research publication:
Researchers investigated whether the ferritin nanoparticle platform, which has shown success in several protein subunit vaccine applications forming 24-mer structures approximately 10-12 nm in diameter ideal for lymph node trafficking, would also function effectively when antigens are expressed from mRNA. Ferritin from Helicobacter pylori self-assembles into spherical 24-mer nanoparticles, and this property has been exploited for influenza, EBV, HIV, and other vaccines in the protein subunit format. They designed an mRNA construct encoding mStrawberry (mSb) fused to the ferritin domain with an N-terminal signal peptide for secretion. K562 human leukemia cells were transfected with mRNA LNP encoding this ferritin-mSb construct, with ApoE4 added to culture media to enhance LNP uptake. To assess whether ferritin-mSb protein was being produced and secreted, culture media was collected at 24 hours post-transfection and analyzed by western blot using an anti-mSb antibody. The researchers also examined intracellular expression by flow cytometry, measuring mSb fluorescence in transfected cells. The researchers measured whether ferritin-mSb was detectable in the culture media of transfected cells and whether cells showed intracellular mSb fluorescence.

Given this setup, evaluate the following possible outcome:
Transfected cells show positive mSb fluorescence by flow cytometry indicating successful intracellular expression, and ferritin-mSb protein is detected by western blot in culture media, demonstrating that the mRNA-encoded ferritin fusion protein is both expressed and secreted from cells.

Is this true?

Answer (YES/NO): YES